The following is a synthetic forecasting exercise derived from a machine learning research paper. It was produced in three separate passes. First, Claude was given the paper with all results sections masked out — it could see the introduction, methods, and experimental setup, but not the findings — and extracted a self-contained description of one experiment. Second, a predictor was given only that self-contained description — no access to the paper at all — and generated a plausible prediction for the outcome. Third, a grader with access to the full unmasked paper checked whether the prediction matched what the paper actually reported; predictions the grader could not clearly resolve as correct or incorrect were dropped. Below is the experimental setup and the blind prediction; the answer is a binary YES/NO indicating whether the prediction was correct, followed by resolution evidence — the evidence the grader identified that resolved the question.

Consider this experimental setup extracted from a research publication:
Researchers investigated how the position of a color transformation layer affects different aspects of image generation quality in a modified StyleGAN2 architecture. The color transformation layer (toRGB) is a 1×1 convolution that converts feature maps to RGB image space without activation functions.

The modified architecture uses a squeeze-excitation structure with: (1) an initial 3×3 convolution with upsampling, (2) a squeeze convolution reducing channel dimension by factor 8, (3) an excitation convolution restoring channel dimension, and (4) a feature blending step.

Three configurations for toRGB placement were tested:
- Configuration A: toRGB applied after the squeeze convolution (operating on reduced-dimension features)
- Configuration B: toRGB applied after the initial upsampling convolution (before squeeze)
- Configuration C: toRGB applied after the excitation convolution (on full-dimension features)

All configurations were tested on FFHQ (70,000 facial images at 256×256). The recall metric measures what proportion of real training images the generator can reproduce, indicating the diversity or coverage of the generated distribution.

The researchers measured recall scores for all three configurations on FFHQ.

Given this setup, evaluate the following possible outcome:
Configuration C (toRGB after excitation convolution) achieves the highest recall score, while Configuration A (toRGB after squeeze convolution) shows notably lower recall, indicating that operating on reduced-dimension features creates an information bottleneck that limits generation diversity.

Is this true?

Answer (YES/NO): NO